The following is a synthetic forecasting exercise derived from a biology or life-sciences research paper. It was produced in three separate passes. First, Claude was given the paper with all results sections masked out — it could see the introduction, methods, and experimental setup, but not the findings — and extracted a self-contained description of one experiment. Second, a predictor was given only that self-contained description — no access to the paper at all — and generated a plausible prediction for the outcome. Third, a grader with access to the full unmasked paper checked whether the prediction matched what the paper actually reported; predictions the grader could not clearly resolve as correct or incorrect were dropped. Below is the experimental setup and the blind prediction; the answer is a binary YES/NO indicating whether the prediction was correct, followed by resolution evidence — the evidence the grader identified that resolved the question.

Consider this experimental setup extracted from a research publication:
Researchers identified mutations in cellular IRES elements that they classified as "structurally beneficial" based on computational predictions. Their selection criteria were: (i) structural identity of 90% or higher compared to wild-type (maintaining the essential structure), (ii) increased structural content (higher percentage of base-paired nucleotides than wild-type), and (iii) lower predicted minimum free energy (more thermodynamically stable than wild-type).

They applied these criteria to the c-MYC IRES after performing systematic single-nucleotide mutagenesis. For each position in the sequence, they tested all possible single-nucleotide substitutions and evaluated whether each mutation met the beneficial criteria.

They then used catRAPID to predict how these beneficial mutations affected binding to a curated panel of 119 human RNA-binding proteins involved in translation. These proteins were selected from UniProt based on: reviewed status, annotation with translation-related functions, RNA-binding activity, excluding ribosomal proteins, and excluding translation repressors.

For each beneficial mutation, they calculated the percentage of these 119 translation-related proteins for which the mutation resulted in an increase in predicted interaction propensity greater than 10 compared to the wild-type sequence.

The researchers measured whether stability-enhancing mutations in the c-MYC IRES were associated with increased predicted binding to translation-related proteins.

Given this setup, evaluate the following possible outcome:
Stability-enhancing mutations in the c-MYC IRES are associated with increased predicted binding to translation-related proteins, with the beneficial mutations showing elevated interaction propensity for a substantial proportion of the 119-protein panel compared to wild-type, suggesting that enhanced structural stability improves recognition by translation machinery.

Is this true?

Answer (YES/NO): YES